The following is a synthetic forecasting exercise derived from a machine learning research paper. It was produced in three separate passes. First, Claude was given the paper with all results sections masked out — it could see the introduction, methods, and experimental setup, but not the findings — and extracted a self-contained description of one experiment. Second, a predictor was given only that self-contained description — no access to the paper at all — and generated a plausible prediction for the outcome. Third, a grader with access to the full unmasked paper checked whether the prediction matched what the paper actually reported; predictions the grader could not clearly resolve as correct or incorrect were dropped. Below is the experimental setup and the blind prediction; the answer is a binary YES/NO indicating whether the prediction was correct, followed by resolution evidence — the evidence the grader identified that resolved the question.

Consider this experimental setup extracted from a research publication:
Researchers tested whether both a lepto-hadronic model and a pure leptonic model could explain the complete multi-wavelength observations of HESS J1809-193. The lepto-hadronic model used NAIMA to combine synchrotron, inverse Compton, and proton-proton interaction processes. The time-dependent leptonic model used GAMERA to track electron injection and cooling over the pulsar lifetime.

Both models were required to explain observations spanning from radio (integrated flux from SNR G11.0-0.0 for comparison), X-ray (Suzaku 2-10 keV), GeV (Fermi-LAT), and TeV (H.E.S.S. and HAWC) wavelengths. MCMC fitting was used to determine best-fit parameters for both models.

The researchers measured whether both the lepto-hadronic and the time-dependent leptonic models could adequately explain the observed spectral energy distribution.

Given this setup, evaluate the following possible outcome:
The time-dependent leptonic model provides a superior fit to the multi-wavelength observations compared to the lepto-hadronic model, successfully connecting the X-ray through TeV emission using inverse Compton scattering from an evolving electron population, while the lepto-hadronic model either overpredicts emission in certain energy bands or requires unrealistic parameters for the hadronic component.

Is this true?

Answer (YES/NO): NO